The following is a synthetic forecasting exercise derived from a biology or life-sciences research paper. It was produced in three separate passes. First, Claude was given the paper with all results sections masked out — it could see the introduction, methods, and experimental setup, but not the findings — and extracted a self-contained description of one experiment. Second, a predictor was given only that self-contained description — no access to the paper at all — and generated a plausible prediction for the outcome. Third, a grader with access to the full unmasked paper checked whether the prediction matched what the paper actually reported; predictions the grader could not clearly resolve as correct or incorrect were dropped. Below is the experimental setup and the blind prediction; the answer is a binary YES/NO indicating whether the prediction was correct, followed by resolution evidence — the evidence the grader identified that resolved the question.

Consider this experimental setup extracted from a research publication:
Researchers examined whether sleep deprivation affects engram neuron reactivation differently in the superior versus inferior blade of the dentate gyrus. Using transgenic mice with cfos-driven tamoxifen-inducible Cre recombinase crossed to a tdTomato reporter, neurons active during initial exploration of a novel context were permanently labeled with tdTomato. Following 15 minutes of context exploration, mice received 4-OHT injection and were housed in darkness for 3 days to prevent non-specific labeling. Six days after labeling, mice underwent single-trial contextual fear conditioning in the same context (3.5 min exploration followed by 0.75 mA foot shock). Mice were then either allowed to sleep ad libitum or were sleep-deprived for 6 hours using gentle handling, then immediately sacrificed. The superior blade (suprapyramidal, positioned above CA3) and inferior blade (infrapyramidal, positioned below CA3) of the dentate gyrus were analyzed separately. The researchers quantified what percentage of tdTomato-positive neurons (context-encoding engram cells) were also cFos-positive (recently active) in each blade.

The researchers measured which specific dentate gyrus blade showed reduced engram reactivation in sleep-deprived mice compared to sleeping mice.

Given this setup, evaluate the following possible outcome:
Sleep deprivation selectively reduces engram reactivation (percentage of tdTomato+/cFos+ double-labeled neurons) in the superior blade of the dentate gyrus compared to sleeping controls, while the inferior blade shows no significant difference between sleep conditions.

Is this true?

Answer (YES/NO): NO